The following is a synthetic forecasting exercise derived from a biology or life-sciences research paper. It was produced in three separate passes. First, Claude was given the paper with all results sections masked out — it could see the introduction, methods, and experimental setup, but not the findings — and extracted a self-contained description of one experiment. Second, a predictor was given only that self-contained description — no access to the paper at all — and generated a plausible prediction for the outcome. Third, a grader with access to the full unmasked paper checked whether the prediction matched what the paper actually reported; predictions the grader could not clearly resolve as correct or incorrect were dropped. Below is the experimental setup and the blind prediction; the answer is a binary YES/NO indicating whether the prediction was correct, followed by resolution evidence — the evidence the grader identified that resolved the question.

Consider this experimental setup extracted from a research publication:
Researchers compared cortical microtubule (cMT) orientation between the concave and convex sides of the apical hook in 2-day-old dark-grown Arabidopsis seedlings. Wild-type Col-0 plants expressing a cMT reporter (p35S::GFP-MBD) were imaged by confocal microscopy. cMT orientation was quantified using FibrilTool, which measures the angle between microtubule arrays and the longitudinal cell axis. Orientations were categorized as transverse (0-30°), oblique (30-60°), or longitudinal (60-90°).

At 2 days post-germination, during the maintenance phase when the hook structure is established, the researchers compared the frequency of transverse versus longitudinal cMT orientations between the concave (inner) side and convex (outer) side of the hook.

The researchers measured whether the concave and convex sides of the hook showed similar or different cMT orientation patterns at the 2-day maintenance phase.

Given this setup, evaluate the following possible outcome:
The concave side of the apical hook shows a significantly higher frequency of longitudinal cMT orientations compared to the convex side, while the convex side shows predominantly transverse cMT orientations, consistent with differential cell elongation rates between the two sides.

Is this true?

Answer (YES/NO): NO